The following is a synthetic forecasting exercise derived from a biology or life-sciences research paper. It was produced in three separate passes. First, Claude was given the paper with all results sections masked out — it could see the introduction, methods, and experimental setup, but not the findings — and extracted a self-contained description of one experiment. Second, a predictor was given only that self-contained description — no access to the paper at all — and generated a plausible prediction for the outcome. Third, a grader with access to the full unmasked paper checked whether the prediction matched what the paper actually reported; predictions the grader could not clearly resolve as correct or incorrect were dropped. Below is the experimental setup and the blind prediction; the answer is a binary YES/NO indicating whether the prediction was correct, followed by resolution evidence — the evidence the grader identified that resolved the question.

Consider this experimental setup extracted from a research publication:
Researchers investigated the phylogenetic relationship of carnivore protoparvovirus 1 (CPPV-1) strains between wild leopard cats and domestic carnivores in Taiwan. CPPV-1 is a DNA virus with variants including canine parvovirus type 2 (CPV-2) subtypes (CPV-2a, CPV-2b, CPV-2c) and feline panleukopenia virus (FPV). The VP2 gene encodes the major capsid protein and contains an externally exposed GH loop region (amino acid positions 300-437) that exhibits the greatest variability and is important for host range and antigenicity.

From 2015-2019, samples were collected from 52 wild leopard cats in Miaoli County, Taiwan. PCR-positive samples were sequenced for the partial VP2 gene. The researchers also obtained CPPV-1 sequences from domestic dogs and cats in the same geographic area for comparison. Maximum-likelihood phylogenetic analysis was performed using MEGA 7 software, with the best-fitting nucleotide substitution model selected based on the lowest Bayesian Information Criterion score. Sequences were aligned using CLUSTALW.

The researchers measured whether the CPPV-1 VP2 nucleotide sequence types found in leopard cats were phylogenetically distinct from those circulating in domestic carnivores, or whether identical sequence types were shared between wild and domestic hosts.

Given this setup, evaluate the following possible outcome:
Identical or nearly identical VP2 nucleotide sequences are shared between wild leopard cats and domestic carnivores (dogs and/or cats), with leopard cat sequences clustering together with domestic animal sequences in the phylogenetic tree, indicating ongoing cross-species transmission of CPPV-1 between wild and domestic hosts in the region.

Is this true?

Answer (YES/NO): YES